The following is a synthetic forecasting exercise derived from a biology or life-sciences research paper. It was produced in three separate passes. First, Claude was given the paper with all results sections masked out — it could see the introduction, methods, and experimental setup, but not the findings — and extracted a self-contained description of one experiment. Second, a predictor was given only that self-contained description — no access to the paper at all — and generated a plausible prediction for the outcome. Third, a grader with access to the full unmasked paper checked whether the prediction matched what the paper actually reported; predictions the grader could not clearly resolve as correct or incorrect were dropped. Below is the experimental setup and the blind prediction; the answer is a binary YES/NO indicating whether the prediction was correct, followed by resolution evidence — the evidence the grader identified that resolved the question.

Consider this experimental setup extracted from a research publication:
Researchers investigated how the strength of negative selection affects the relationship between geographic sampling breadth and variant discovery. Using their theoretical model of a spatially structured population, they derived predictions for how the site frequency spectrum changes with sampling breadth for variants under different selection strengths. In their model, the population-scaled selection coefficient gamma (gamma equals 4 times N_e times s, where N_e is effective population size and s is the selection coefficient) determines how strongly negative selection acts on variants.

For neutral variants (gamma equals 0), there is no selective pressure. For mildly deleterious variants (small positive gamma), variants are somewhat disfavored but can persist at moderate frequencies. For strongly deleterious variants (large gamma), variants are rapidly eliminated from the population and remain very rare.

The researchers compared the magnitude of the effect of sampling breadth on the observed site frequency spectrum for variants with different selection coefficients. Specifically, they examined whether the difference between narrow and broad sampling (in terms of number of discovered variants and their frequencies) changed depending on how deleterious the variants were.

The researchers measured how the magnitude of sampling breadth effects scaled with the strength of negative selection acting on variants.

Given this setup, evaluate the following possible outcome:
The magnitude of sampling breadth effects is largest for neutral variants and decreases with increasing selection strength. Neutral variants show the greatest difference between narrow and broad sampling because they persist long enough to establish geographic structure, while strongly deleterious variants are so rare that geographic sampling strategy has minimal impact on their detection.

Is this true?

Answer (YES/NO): NO